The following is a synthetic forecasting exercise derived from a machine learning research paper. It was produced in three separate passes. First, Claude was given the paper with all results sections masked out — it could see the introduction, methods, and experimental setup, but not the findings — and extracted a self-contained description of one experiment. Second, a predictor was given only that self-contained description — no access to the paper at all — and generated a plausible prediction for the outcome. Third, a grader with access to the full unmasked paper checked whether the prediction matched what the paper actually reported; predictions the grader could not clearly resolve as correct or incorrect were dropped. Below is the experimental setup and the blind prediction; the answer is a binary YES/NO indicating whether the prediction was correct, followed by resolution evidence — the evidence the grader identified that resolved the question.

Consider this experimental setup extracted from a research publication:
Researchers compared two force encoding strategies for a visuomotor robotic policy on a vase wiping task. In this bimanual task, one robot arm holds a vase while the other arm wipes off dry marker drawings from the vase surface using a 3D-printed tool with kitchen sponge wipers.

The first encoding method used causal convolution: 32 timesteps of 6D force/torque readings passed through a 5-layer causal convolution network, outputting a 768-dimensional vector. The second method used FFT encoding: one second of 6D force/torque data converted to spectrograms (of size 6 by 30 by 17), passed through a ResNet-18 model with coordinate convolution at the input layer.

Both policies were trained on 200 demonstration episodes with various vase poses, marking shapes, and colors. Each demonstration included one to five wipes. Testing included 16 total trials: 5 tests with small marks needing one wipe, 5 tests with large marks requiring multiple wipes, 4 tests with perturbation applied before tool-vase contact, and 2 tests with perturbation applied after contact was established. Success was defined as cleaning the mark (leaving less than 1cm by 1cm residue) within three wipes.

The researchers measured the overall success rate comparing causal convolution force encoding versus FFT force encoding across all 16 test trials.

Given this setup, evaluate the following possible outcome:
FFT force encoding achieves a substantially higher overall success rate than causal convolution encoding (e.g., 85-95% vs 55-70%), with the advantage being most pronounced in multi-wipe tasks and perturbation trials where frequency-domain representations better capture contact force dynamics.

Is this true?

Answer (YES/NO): NO